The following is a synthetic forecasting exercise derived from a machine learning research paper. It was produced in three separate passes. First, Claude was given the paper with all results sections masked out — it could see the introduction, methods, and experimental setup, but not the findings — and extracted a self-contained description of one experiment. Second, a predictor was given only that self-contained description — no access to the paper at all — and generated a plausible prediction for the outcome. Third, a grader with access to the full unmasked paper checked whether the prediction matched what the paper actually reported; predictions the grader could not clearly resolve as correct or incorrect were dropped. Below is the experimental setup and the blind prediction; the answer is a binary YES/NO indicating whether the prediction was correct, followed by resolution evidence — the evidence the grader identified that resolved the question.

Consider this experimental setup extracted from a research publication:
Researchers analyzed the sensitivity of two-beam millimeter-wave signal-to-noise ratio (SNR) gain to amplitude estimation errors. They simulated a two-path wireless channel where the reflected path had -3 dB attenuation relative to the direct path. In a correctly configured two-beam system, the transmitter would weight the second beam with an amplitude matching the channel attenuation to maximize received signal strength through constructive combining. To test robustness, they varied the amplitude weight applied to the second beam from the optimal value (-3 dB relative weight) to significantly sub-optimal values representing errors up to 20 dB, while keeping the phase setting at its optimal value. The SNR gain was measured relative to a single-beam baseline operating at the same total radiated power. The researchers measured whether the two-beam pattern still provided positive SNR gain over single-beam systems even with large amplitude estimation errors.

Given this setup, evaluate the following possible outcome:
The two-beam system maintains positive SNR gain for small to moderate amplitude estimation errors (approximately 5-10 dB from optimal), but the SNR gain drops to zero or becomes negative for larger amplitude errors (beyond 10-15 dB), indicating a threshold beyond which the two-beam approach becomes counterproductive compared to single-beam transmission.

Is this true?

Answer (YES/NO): NO